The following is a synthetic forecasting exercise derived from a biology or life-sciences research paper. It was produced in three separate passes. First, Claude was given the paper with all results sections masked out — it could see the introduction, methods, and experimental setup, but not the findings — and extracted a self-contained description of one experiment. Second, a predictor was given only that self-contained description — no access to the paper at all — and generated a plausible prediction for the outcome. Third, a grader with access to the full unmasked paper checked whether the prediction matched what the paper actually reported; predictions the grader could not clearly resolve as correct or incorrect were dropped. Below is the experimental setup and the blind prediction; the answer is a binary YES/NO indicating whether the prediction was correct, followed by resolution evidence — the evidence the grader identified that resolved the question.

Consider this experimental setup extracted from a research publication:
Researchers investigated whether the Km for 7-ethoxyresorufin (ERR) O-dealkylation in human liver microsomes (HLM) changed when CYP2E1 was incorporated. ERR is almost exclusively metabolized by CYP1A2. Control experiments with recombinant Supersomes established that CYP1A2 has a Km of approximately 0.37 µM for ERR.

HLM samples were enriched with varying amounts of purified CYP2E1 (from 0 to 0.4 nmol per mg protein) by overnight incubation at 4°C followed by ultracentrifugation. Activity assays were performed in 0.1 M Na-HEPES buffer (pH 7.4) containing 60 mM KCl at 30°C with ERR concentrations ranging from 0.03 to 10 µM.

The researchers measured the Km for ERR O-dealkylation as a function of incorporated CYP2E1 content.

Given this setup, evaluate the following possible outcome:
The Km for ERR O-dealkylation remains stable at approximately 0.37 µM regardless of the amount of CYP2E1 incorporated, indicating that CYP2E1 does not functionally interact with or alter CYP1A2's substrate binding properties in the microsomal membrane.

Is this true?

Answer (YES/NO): NO